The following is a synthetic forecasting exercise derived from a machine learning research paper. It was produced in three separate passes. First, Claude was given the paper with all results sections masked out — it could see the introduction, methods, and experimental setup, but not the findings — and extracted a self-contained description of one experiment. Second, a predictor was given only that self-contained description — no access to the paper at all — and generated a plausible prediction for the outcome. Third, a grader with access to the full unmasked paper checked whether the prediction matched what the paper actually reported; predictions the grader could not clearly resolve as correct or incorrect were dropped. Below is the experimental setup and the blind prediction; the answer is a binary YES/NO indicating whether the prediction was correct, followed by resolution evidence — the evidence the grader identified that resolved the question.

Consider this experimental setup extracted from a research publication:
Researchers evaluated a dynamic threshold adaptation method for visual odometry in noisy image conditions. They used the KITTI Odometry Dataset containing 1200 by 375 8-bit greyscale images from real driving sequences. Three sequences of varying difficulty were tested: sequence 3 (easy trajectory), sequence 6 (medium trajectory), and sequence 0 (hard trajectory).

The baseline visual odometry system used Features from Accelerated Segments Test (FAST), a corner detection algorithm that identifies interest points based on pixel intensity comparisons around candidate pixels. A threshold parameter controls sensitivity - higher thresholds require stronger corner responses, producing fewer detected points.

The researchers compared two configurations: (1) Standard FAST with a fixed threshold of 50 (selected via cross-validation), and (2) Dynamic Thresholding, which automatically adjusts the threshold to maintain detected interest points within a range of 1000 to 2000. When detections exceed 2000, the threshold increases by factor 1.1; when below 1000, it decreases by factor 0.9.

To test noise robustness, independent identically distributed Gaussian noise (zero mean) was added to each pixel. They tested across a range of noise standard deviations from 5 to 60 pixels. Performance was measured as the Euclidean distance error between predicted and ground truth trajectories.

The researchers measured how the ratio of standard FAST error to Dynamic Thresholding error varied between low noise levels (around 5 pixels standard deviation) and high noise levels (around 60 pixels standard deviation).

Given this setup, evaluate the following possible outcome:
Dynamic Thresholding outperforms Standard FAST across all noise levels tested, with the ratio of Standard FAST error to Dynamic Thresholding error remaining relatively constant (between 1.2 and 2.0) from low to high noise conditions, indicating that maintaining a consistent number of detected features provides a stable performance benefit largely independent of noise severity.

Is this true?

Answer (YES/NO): NO